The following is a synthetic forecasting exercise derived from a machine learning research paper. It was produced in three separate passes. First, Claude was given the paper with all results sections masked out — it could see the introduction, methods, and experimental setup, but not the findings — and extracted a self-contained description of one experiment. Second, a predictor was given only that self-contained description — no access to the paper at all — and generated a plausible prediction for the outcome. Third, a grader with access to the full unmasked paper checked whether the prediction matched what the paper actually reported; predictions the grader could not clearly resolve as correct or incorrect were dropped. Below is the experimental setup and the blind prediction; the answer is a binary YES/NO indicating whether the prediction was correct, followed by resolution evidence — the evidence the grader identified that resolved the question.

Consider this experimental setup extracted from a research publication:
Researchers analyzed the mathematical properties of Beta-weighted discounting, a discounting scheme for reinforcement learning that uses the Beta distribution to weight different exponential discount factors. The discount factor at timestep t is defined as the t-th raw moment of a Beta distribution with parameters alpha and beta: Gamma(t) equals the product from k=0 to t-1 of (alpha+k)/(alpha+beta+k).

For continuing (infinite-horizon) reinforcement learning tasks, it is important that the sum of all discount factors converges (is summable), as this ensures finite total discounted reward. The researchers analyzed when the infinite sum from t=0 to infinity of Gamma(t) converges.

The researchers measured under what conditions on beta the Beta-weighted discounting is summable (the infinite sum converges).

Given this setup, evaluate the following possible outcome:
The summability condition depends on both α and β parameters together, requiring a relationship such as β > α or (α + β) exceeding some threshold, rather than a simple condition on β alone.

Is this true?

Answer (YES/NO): NO